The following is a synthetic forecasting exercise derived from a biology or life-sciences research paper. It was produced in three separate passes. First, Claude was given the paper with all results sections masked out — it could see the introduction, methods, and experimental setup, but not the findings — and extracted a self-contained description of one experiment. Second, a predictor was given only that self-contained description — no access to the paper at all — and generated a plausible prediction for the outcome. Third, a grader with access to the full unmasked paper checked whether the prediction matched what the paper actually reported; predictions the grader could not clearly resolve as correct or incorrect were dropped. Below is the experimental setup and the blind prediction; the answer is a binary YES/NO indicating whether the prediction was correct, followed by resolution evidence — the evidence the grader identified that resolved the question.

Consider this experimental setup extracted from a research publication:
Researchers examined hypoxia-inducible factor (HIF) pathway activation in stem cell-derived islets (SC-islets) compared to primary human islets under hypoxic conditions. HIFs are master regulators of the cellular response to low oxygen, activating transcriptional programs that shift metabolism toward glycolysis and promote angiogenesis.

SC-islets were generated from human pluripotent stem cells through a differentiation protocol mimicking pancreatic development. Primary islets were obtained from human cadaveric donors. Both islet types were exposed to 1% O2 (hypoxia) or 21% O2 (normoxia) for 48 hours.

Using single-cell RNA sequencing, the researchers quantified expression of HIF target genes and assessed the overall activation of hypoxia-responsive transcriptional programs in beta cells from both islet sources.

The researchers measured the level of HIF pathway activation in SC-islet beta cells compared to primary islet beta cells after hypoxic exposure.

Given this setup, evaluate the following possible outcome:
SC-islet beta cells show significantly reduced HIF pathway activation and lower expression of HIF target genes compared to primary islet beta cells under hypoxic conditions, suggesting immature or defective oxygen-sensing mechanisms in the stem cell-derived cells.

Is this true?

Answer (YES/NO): NO